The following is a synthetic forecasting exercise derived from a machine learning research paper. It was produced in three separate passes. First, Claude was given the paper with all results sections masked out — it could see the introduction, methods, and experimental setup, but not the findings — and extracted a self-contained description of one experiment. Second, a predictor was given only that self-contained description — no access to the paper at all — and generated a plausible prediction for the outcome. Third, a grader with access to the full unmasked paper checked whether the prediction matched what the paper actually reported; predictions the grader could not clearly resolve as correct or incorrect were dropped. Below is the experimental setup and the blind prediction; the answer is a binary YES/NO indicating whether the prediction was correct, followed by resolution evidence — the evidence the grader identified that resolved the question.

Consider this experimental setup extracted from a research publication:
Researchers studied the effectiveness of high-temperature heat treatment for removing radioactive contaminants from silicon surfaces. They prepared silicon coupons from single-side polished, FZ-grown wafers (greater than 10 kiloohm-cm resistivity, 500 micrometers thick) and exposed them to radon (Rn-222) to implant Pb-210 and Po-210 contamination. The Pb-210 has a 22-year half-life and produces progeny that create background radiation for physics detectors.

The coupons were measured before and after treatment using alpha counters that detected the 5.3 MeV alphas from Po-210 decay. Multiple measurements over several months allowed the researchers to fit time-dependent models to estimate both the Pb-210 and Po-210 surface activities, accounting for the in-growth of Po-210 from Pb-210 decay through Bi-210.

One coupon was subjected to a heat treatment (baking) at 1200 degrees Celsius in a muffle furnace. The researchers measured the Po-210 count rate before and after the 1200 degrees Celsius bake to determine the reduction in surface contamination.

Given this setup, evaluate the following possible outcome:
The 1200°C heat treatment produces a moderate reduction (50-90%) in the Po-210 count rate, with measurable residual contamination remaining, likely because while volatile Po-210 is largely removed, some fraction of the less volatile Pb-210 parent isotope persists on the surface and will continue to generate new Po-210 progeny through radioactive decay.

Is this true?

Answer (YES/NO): NO